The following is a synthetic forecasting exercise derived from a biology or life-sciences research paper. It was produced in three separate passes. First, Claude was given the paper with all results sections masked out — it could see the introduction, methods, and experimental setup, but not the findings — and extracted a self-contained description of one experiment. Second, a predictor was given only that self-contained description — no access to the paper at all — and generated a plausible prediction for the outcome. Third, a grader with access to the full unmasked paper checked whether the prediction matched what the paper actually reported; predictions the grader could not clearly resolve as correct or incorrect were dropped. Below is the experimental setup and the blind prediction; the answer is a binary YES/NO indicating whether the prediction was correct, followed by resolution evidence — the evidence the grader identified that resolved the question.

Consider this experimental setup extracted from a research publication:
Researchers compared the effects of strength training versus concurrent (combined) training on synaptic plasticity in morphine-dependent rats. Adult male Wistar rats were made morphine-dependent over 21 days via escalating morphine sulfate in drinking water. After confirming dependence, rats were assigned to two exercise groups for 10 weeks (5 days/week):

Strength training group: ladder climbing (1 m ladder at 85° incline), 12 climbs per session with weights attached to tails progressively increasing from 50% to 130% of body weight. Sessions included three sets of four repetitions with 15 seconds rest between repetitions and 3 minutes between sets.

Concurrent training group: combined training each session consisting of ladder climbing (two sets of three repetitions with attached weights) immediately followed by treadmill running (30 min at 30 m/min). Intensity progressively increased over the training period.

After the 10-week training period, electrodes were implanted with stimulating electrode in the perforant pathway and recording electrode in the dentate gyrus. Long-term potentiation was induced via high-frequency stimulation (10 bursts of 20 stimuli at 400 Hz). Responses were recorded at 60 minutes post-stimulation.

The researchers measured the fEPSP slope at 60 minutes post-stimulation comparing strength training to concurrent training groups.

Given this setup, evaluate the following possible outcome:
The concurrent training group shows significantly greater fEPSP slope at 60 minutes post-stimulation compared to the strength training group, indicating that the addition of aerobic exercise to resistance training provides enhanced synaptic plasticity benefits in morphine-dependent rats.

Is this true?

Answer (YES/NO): NO